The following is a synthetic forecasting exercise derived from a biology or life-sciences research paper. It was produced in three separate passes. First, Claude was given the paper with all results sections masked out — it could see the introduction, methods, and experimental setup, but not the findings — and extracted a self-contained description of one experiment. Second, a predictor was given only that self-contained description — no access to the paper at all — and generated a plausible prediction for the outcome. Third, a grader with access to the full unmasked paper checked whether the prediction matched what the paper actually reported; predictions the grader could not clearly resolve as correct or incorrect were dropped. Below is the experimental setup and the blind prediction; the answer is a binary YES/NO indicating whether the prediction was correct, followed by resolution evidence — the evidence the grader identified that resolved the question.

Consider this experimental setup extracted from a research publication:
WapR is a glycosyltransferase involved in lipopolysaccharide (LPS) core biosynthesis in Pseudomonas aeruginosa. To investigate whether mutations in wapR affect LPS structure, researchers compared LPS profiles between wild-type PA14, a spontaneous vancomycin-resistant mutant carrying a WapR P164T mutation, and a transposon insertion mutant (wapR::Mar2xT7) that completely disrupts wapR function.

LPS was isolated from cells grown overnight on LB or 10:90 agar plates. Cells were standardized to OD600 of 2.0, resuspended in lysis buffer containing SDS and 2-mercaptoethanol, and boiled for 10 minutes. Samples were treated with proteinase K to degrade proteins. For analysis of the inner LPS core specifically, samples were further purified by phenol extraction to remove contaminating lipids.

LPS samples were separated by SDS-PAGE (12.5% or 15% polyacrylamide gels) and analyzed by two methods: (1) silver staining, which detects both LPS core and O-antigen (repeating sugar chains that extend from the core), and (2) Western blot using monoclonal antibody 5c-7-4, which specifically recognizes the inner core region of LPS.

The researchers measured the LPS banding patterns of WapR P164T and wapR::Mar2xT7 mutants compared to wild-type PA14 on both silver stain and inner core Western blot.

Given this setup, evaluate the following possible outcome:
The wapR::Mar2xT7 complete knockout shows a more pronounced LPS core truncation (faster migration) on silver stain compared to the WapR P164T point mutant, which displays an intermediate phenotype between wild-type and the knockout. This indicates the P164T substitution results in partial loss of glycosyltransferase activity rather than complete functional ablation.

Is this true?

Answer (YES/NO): NO